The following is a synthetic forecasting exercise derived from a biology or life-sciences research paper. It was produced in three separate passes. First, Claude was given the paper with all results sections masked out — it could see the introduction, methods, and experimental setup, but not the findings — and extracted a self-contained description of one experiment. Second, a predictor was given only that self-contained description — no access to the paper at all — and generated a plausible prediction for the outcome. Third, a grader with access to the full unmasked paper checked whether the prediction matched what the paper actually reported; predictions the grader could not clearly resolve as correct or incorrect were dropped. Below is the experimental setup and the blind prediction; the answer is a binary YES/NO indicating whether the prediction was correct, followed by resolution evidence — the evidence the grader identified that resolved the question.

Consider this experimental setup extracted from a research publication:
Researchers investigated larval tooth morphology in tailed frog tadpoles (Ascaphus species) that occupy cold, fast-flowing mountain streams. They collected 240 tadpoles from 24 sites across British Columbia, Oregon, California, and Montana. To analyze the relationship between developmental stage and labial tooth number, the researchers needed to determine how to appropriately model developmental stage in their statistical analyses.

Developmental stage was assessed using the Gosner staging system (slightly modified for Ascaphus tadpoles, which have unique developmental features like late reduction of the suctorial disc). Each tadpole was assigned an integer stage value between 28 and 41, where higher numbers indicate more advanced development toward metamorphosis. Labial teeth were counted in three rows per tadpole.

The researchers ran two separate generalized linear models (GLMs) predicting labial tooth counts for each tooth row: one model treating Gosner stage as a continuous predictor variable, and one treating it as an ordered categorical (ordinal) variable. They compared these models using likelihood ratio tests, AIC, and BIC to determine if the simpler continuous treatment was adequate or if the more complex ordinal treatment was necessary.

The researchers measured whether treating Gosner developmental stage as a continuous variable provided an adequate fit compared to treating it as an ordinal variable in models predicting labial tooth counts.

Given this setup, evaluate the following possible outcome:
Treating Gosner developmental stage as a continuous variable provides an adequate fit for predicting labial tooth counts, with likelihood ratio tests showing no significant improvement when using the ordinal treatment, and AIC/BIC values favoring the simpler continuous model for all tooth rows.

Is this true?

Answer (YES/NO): NO